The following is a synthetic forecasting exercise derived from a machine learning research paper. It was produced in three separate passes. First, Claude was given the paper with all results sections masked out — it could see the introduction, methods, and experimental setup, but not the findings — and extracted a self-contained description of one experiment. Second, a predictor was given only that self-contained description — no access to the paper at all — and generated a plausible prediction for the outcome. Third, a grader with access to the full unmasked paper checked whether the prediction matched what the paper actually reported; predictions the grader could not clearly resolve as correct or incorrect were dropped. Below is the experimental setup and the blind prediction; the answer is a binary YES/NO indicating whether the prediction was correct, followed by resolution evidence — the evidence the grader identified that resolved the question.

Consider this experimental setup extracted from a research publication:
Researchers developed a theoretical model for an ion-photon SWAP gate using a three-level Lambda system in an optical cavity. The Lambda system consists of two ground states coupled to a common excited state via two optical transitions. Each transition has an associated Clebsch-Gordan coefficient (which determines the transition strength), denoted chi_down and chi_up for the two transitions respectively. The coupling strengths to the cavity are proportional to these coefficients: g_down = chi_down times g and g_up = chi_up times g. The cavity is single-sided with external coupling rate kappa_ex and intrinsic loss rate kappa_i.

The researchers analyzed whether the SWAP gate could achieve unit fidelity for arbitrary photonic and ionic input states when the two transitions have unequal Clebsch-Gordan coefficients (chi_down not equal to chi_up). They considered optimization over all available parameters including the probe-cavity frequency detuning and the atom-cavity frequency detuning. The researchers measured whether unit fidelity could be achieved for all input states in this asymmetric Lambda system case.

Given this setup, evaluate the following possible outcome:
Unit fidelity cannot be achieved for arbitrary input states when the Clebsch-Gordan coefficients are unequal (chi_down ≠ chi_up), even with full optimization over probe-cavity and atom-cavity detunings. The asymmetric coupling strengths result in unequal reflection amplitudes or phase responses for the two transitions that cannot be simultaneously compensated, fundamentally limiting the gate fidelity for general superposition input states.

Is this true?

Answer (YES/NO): YES